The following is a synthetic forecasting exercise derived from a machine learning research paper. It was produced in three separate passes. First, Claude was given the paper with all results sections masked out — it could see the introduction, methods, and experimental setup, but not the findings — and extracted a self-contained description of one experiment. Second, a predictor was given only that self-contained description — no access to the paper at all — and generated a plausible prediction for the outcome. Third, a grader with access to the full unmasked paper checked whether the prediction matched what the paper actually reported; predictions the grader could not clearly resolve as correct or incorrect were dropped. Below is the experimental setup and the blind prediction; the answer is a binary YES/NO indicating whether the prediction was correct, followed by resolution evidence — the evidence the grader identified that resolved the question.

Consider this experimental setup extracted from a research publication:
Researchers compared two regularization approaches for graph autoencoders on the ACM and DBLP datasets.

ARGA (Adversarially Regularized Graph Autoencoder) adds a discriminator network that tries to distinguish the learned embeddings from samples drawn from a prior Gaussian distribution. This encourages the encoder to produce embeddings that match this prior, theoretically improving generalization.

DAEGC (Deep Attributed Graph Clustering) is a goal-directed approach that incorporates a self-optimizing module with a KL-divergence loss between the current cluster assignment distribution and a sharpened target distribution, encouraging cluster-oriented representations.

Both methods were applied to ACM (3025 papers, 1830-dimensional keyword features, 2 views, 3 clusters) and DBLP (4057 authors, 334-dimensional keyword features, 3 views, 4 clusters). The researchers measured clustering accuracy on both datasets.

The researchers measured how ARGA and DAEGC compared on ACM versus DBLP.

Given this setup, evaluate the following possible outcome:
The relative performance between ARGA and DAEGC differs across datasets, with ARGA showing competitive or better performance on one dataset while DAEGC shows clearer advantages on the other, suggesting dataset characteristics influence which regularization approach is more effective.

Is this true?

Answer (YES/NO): NO